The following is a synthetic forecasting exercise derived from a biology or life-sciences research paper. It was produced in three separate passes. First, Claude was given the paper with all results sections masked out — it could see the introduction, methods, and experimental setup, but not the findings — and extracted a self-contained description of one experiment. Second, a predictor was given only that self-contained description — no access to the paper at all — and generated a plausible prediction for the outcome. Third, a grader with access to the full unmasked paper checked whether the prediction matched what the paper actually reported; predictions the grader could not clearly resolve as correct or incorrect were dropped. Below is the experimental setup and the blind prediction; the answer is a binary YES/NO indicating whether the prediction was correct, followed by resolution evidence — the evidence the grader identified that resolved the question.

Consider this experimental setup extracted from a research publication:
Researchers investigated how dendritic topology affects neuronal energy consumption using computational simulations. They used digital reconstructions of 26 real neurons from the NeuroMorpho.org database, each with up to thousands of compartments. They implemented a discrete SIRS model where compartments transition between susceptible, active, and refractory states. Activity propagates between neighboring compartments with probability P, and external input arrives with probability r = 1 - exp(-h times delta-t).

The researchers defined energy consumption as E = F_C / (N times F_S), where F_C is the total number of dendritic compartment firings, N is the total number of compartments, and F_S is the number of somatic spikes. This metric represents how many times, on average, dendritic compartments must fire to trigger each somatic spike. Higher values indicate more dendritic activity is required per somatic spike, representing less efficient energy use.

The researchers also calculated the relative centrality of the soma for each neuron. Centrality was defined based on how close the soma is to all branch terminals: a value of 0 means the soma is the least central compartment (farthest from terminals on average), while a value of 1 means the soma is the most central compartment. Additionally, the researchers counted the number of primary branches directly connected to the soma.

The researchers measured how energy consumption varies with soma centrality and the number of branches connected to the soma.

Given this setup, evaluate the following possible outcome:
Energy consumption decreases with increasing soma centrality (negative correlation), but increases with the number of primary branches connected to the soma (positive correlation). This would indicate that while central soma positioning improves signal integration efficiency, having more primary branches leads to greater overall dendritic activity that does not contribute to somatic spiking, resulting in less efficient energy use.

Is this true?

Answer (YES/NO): NO